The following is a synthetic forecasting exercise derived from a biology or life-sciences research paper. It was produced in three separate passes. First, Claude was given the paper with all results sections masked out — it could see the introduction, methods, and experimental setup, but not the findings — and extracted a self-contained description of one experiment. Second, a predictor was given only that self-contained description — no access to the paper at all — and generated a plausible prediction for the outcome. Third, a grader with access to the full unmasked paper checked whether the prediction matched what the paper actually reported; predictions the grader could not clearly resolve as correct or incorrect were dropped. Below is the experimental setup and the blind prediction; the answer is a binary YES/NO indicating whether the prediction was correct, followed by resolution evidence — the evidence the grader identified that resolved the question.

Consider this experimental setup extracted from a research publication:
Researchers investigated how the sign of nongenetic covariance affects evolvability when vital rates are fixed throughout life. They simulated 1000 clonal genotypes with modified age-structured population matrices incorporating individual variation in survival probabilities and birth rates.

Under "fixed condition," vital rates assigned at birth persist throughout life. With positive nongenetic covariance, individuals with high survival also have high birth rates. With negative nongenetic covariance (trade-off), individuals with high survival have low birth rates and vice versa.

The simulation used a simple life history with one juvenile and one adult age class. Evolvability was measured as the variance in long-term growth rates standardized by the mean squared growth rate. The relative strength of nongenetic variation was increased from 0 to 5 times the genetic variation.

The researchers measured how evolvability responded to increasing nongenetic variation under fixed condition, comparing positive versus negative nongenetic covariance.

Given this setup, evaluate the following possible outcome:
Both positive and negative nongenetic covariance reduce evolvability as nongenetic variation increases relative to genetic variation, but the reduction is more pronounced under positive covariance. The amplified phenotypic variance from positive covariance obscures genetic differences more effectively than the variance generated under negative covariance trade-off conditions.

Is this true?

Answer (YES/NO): NO